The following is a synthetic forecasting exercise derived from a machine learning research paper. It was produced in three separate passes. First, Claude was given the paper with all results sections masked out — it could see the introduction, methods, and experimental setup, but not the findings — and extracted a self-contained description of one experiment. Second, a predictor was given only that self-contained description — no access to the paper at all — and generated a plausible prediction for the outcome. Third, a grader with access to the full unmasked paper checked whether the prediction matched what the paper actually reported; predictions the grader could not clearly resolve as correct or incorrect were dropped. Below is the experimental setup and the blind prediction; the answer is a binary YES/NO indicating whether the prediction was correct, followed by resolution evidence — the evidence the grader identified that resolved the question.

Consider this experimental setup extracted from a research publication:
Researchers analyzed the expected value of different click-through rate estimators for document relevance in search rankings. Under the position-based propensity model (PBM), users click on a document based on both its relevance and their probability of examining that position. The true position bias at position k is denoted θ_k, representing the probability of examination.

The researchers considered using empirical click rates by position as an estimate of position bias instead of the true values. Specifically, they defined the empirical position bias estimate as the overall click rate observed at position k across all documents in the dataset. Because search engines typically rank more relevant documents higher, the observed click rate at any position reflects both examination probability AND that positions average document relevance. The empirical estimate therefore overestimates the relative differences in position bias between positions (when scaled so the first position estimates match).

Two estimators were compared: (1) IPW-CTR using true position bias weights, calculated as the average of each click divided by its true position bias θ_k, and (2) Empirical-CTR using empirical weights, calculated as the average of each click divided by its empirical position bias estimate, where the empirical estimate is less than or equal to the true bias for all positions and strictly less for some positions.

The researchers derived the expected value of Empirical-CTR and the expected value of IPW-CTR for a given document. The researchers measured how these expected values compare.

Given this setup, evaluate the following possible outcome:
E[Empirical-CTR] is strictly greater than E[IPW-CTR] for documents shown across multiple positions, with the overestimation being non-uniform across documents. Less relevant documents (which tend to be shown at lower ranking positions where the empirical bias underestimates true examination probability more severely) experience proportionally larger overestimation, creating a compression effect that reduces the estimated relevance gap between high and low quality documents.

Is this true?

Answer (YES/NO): NO